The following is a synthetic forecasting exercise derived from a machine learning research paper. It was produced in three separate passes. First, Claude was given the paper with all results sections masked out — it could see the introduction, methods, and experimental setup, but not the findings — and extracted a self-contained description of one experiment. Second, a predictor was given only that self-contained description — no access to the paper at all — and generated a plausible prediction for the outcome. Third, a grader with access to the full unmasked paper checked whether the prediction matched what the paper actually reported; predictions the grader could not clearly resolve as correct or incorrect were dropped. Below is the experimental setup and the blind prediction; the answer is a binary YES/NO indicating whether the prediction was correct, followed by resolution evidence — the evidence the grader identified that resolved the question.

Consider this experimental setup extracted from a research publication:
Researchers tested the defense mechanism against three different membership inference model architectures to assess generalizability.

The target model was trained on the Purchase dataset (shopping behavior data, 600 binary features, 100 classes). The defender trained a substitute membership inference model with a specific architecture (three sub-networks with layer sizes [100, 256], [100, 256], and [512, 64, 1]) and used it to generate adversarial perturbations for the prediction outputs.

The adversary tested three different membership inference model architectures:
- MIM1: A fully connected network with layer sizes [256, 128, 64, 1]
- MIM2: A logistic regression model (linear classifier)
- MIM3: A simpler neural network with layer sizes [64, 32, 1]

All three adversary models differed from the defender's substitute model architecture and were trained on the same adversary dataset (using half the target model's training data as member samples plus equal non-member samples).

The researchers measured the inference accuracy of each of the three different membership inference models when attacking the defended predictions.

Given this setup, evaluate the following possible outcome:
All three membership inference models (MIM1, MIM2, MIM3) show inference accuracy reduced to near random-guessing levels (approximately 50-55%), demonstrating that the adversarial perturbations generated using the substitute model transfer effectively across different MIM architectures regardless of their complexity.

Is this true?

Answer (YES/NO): YES